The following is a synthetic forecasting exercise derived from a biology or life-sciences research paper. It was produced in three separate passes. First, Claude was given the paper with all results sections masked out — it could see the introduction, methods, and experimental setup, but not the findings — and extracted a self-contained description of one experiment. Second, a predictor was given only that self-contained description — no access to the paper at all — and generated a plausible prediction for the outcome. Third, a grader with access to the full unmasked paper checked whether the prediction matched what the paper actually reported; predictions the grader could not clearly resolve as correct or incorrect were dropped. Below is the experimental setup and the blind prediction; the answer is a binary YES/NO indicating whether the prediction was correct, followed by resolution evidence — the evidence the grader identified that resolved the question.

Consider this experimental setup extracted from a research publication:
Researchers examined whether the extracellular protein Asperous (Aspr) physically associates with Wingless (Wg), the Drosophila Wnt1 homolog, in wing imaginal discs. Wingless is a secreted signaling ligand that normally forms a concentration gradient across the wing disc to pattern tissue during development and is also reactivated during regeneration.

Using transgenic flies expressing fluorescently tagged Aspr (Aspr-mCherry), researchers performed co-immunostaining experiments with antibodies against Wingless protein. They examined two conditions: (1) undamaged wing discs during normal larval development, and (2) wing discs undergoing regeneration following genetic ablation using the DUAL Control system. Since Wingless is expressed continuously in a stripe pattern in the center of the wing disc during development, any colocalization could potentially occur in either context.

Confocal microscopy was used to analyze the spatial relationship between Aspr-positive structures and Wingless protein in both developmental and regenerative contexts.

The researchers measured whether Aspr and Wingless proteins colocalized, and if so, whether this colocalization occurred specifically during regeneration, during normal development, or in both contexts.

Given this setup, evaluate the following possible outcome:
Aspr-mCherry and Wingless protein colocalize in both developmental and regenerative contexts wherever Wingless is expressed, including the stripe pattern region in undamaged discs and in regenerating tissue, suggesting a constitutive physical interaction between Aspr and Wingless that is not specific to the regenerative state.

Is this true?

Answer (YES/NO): NO